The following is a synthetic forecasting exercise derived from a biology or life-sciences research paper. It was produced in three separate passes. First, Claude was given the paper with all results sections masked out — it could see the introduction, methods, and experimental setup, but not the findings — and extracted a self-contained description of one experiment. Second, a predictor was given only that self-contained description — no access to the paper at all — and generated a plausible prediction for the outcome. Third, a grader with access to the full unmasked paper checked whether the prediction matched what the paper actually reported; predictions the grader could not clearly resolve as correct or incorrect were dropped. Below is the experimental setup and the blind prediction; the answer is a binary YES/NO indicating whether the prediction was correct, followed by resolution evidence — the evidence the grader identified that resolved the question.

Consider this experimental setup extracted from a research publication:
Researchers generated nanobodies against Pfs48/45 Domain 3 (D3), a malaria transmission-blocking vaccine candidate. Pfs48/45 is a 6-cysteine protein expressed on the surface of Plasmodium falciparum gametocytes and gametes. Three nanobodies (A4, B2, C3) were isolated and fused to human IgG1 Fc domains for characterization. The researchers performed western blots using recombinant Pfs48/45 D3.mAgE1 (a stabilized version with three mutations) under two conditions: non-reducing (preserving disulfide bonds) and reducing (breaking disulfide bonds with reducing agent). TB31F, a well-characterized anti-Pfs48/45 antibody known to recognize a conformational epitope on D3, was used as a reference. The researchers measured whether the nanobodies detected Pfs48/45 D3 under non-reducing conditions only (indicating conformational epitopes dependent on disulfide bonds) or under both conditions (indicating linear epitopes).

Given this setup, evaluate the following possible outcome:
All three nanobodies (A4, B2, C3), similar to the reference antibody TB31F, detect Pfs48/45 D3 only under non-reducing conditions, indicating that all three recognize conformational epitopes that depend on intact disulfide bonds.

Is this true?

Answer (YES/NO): NO